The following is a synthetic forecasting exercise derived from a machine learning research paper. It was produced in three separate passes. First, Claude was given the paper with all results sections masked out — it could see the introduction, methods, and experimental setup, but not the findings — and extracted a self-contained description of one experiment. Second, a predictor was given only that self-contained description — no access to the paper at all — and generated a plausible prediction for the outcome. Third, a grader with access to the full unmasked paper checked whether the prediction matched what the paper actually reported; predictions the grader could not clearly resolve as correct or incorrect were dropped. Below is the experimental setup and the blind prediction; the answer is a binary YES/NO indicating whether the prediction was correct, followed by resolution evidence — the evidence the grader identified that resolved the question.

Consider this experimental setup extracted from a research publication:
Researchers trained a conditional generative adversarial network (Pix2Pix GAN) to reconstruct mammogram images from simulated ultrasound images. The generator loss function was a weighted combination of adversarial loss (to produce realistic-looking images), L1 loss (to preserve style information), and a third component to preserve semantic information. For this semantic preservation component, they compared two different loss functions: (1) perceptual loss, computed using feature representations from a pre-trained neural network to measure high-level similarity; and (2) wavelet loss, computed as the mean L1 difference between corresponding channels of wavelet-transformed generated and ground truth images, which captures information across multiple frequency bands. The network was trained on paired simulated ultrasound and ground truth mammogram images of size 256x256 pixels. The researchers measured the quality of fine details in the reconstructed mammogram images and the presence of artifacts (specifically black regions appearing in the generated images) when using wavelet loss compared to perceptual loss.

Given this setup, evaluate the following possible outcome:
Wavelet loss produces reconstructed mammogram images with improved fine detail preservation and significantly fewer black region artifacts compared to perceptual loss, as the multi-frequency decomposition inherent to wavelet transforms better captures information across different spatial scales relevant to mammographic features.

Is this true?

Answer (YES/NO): NO